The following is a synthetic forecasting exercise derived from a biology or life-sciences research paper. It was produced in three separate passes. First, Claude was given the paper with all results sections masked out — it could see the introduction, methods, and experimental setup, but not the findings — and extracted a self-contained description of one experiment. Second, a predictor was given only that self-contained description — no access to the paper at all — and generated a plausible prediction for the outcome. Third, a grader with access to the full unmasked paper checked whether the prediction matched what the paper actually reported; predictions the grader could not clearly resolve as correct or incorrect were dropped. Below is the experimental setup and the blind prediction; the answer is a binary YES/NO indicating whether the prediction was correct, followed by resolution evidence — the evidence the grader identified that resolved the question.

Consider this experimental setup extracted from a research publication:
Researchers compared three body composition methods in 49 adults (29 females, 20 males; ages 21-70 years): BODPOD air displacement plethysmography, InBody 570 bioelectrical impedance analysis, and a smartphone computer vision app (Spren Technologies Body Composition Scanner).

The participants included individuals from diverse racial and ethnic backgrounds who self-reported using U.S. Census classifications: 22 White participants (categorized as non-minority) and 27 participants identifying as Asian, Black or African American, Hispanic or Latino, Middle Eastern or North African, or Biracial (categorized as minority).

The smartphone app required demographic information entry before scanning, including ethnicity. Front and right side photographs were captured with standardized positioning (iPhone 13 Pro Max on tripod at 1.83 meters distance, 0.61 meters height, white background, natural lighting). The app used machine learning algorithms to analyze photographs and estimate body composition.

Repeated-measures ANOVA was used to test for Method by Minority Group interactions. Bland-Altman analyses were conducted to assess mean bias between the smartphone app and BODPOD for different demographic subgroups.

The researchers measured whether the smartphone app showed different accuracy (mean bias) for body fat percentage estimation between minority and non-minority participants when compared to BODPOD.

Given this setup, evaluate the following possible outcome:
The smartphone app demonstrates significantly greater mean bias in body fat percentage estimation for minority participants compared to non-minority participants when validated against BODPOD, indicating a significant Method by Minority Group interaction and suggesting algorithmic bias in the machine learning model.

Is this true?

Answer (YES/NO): NO